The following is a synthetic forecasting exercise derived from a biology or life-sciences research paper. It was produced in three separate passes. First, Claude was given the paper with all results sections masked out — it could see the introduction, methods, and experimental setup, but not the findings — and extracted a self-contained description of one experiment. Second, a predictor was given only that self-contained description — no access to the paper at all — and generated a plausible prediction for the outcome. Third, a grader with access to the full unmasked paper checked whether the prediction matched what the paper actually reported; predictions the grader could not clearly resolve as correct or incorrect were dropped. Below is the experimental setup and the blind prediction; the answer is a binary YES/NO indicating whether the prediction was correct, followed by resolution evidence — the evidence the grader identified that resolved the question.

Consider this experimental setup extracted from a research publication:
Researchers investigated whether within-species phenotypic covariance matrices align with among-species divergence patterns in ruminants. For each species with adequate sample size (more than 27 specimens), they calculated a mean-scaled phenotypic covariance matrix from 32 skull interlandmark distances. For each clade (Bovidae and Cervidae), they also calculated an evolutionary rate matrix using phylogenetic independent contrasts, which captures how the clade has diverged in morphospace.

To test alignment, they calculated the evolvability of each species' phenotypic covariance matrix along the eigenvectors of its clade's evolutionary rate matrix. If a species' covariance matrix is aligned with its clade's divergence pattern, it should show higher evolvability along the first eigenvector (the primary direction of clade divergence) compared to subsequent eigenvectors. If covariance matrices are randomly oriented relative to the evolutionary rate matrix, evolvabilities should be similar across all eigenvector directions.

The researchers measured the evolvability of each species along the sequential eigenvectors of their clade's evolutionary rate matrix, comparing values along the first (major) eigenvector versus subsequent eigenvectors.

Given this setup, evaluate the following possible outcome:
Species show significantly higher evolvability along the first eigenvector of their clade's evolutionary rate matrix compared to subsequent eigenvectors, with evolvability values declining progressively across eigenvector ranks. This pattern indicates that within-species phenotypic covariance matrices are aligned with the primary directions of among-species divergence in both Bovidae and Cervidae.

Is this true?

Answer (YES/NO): YES